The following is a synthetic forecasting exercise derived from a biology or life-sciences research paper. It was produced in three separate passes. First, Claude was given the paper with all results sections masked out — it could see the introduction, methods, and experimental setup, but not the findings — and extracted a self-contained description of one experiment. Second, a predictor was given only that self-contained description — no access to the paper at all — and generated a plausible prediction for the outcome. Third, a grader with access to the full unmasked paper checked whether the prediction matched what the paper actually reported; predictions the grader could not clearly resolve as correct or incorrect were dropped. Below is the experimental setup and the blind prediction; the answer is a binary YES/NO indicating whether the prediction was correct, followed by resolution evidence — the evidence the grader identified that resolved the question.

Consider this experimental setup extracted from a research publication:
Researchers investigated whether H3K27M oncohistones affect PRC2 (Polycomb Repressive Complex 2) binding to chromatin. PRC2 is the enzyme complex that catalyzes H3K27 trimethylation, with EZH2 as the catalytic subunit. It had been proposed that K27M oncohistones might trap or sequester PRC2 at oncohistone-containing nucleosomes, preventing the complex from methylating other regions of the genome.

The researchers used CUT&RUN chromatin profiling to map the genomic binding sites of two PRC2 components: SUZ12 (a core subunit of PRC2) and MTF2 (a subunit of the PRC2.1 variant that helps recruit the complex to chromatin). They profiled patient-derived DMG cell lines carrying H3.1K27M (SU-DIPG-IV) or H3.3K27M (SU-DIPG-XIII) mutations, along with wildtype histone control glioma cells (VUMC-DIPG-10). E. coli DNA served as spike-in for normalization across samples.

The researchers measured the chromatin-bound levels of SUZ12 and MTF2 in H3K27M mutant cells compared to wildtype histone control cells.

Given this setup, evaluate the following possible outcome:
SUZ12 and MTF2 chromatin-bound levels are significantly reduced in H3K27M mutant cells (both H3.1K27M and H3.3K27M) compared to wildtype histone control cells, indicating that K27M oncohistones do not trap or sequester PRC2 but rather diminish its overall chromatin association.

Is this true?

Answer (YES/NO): NO